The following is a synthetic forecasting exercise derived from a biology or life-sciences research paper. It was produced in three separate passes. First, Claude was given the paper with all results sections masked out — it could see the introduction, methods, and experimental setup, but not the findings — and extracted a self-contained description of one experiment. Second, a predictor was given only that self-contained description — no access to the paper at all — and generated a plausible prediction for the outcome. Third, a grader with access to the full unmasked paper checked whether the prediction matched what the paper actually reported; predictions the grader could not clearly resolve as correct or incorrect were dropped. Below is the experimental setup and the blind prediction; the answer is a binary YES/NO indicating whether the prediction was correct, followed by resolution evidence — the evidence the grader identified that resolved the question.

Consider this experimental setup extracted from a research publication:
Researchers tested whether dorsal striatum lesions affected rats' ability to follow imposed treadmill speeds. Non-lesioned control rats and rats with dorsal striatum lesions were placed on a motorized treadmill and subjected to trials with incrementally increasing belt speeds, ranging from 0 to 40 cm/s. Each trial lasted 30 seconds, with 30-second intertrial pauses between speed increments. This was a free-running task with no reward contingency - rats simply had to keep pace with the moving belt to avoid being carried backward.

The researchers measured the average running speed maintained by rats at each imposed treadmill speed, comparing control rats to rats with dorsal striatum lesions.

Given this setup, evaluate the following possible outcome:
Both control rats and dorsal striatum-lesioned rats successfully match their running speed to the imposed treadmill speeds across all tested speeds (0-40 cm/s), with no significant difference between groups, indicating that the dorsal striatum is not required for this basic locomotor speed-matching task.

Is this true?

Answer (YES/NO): NO